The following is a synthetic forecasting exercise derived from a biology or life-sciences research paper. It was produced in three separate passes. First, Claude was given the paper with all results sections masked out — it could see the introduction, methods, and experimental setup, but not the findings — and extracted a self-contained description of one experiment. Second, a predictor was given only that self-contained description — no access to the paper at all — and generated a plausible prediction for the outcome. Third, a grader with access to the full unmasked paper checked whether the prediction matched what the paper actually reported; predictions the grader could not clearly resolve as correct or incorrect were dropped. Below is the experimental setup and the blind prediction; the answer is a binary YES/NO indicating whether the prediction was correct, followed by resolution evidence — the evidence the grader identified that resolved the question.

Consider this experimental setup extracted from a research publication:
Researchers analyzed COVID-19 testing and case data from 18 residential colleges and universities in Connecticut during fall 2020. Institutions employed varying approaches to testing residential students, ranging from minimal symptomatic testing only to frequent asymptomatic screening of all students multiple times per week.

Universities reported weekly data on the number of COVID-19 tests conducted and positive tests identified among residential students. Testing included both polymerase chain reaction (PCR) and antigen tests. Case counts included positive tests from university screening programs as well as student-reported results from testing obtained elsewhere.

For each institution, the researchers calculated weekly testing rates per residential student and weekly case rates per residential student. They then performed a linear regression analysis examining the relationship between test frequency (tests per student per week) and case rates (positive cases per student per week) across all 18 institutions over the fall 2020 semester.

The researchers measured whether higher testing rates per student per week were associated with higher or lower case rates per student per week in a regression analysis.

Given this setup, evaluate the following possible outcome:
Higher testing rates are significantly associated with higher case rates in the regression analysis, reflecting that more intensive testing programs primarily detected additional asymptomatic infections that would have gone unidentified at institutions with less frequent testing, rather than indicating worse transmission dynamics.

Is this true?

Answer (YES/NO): NO